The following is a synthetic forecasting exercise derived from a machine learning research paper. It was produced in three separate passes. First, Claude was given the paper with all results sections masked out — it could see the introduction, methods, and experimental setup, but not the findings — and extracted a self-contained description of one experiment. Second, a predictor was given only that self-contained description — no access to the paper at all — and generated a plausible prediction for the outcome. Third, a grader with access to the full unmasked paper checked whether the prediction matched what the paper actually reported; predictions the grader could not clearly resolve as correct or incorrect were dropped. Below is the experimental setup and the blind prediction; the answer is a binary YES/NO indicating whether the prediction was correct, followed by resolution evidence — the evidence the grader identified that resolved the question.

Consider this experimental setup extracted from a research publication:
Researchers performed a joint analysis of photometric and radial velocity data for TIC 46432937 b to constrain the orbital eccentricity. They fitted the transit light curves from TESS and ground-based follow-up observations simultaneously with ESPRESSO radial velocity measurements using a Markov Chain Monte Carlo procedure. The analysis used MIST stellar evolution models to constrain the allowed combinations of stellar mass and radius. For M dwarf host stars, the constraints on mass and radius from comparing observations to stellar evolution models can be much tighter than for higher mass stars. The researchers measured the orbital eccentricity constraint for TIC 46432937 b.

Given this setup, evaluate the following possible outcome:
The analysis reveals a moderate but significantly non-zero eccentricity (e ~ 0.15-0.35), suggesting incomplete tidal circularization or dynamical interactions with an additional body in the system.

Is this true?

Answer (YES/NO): NO